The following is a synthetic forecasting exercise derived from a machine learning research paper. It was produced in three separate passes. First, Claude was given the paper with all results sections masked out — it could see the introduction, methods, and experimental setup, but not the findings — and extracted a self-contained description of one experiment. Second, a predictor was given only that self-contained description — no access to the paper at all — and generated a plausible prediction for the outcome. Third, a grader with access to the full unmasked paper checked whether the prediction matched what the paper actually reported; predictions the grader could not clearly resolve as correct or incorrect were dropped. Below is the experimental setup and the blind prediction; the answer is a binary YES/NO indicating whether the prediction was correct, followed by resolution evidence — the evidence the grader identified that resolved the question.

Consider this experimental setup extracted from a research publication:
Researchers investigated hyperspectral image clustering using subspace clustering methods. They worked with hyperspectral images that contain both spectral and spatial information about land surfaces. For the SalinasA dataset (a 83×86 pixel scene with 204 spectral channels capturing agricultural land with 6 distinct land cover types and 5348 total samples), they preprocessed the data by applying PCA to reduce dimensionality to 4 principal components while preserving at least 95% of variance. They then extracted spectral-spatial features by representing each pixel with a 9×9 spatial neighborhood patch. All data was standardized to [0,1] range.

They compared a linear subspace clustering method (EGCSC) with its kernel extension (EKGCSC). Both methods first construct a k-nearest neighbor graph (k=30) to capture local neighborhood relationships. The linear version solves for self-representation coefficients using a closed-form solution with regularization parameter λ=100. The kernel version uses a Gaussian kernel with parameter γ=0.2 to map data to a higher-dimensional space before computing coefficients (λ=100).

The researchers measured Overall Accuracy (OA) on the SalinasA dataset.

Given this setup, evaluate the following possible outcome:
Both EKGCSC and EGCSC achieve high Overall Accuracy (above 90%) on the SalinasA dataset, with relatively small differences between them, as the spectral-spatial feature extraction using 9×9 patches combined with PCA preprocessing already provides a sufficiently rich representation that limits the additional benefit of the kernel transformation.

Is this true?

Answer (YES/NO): YES